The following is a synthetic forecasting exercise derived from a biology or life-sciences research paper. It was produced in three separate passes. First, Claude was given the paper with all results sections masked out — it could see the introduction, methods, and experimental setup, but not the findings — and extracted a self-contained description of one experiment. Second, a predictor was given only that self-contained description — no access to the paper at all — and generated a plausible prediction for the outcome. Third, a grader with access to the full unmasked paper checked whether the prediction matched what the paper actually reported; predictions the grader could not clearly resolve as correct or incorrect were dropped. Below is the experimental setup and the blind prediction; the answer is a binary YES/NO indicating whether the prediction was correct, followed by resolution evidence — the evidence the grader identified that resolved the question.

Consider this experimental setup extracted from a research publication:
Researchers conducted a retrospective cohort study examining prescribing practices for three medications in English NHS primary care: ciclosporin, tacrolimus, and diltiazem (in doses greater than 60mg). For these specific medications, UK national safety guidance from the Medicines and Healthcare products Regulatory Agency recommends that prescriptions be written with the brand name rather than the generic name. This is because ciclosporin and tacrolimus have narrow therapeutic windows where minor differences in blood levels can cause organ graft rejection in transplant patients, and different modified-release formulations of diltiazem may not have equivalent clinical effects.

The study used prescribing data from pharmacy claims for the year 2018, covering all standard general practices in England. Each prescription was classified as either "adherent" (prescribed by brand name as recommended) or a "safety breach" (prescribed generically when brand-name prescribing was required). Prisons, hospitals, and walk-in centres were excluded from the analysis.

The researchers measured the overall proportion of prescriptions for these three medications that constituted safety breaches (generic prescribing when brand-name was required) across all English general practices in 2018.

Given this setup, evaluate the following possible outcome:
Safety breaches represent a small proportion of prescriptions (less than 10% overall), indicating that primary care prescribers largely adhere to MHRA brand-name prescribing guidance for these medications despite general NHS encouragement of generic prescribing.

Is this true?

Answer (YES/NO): NO